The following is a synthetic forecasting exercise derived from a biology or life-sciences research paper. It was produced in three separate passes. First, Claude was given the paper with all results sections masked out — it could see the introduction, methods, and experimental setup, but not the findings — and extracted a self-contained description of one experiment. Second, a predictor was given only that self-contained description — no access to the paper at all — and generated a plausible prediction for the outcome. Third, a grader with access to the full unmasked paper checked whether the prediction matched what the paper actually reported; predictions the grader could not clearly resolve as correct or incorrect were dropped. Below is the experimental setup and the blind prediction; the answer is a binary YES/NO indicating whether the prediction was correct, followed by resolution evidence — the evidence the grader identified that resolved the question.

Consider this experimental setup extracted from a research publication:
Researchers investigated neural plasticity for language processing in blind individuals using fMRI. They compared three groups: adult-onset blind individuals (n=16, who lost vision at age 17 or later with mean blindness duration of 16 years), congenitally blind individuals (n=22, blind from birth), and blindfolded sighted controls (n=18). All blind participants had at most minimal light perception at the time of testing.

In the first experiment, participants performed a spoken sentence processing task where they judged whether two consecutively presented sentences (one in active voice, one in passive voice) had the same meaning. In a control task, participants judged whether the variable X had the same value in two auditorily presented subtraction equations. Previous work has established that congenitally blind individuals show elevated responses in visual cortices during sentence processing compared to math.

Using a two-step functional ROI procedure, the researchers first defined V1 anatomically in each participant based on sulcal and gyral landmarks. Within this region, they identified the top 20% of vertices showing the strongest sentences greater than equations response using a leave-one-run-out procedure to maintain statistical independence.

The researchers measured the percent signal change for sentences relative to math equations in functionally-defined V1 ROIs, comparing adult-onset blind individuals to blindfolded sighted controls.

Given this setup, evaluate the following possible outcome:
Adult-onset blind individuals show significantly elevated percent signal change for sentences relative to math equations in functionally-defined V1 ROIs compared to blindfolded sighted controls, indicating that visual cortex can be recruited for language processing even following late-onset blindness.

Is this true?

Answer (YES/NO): NO